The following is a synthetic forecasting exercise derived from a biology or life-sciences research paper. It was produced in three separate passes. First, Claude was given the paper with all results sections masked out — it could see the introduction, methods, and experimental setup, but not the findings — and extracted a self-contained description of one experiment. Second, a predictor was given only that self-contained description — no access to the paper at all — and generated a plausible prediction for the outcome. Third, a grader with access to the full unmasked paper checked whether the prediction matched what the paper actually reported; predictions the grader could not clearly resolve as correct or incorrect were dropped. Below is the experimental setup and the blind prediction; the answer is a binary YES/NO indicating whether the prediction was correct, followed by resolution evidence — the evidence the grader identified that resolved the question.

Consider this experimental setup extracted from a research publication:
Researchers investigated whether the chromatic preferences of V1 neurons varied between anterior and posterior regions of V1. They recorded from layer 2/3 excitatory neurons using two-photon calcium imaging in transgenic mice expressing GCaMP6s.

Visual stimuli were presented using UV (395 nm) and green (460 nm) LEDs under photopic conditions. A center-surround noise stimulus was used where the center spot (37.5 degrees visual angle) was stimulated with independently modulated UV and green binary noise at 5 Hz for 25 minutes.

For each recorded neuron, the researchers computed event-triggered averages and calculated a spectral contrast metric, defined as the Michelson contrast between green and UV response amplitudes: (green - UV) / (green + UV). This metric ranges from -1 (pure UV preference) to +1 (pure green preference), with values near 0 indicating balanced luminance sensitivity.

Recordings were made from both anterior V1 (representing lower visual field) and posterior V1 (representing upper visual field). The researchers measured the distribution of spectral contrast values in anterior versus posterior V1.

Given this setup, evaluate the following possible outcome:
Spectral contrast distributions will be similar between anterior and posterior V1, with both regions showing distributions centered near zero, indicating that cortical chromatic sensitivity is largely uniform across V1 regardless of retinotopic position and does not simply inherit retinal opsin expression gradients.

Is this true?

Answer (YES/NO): NO